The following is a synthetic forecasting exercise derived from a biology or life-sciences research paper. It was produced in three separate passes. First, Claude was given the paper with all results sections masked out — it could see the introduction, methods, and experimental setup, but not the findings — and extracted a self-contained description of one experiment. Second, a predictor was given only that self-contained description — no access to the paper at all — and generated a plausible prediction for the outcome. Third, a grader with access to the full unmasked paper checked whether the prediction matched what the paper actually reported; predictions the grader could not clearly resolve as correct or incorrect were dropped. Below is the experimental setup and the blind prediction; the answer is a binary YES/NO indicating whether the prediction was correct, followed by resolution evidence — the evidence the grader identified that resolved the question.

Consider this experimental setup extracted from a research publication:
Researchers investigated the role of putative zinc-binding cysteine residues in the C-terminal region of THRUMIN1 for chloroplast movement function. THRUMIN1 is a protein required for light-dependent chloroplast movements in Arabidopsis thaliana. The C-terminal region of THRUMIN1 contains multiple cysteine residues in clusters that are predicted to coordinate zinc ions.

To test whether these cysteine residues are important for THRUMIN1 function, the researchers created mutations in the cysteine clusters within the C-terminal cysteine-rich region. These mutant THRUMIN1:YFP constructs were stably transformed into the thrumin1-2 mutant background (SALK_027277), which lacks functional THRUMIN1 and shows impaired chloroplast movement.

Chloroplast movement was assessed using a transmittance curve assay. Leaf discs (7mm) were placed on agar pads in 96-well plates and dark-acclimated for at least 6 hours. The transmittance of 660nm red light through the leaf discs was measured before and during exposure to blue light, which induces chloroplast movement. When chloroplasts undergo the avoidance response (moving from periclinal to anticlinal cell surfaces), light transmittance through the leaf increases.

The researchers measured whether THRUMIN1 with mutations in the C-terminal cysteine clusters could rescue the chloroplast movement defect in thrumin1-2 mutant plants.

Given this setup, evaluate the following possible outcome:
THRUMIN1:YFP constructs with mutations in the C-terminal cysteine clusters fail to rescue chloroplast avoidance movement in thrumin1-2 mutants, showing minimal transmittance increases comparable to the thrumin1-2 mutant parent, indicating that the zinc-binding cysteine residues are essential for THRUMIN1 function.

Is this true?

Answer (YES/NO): YES